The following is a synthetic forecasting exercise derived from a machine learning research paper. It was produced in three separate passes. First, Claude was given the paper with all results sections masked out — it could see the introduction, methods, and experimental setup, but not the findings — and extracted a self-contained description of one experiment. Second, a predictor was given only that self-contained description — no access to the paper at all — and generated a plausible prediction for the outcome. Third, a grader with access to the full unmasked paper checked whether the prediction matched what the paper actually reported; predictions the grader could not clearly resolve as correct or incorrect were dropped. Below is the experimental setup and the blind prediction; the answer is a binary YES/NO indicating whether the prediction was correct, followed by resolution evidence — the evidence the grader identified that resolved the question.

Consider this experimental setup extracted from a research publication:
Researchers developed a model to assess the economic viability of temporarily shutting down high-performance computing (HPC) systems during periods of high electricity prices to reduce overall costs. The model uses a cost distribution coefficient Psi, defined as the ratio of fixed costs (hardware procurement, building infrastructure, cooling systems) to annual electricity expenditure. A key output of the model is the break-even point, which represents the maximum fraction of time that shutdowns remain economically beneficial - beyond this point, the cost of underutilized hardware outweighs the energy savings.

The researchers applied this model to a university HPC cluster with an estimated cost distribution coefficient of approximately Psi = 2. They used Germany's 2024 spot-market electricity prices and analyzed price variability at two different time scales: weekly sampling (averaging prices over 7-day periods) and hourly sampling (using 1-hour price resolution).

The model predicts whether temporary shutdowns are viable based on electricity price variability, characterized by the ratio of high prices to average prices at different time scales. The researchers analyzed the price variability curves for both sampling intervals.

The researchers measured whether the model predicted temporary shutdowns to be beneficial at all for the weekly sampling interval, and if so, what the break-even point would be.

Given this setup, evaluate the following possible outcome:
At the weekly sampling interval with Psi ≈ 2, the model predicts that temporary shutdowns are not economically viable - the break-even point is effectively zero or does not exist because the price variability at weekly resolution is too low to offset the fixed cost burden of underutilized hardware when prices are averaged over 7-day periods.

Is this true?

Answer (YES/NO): YES